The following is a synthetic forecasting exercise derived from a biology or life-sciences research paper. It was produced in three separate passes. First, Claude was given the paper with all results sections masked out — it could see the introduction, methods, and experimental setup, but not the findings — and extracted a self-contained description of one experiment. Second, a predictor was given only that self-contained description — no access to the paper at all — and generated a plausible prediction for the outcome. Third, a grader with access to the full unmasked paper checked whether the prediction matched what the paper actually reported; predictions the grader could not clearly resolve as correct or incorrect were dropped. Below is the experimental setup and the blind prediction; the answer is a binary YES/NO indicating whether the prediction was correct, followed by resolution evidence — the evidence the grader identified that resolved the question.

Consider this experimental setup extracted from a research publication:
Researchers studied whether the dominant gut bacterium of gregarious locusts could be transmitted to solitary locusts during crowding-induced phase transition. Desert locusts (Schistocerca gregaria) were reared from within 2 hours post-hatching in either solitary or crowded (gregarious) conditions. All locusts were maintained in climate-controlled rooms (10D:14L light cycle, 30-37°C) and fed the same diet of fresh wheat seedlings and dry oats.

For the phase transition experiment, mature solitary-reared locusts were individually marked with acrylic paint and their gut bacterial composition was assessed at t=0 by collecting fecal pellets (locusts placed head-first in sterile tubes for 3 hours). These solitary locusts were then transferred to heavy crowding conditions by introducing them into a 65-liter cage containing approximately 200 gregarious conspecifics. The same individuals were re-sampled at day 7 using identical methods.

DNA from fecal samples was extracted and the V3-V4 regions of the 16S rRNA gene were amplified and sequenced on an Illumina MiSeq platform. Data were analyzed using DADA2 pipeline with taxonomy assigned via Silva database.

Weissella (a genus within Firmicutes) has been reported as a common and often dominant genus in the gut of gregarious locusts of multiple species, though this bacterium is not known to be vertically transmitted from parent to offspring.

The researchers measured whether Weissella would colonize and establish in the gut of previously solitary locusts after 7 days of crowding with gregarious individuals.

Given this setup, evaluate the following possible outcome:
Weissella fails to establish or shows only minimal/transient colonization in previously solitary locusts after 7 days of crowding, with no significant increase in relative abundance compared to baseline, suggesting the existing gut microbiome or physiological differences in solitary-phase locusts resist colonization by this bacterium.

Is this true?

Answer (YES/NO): NO